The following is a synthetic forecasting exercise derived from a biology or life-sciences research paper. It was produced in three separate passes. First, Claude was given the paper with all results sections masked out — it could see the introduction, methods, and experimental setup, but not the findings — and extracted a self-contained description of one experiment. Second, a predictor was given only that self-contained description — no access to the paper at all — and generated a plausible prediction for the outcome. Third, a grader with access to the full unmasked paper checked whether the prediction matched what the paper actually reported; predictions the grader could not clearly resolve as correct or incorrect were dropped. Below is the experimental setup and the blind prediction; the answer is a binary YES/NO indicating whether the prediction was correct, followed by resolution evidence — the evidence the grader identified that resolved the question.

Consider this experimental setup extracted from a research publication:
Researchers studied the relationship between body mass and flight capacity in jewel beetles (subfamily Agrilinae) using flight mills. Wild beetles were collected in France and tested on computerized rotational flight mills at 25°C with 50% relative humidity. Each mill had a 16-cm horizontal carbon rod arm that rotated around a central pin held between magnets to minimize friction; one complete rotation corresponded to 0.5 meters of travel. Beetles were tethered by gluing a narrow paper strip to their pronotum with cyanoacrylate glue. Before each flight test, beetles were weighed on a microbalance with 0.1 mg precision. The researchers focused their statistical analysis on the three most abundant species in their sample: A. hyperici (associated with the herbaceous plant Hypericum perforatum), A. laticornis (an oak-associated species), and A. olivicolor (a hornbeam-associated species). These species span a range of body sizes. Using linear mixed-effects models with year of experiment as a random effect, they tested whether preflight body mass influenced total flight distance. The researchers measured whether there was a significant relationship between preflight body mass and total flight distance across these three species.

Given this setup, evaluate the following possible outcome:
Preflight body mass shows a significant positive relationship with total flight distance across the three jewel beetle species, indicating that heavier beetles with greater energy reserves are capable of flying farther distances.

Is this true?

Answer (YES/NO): NO